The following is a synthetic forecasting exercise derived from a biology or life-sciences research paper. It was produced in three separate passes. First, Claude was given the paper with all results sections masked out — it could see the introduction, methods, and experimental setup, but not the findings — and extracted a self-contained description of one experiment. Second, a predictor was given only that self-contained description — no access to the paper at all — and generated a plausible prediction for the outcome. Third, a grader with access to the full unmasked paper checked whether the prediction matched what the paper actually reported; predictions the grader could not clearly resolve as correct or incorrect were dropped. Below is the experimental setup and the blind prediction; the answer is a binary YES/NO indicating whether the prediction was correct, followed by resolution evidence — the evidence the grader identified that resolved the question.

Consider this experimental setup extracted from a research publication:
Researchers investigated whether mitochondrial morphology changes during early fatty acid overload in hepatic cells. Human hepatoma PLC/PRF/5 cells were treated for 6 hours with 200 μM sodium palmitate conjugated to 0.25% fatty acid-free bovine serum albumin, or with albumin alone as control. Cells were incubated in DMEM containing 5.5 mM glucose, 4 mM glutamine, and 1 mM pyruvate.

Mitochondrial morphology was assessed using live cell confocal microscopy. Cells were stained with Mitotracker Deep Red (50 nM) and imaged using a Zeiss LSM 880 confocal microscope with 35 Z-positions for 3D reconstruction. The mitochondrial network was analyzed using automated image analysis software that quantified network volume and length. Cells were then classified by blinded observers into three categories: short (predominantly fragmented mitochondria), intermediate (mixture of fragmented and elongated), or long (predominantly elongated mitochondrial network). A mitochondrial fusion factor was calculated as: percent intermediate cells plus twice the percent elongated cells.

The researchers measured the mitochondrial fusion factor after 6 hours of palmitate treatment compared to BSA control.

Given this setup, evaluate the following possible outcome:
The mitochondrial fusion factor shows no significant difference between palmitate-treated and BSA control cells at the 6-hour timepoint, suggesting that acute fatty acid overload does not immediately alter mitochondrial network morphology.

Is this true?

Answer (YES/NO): NO